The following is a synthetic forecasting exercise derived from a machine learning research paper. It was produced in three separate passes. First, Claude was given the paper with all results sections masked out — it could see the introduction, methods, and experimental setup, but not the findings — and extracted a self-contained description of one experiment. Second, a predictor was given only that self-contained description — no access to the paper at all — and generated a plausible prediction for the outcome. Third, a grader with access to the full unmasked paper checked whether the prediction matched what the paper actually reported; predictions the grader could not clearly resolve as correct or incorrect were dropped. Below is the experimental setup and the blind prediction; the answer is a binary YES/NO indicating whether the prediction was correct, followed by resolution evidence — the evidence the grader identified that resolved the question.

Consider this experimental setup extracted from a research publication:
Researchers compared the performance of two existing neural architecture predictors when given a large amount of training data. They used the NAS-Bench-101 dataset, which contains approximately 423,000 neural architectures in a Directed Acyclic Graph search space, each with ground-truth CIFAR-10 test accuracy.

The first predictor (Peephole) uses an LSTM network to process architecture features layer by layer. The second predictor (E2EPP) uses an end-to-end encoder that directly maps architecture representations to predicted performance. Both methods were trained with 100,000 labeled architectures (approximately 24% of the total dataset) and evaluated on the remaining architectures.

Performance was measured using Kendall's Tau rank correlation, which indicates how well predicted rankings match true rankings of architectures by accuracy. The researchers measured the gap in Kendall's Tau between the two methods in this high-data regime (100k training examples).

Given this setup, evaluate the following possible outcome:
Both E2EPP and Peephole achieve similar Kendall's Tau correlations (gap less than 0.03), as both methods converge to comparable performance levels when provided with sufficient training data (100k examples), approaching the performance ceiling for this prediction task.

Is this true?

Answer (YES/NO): NO